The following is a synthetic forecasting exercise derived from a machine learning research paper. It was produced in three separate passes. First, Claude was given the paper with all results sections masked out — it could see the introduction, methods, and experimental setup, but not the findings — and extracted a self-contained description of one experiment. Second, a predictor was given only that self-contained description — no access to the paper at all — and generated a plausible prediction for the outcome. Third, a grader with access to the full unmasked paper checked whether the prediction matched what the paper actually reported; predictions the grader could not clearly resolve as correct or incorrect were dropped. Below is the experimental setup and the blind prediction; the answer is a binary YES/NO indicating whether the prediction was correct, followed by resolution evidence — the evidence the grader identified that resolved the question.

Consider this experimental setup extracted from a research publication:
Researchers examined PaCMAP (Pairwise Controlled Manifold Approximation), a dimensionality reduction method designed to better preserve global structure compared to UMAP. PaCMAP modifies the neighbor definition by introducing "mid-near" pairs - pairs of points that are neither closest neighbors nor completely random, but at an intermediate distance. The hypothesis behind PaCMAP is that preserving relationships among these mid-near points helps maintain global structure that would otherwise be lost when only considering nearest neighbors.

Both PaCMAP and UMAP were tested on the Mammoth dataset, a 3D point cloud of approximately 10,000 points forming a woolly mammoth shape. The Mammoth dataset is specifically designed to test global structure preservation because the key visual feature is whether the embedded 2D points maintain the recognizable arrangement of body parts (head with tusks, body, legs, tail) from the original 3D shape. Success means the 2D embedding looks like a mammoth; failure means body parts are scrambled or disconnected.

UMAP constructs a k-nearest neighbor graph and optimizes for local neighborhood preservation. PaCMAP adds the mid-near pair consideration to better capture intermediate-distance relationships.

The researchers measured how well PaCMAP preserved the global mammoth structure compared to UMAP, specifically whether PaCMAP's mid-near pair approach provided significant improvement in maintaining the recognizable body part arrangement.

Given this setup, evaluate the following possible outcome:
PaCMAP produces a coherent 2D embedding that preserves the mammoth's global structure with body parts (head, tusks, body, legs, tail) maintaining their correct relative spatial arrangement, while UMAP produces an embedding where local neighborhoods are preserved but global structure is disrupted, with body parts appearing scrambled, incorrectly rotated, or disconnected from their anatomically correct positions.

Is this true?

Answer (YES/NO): NO